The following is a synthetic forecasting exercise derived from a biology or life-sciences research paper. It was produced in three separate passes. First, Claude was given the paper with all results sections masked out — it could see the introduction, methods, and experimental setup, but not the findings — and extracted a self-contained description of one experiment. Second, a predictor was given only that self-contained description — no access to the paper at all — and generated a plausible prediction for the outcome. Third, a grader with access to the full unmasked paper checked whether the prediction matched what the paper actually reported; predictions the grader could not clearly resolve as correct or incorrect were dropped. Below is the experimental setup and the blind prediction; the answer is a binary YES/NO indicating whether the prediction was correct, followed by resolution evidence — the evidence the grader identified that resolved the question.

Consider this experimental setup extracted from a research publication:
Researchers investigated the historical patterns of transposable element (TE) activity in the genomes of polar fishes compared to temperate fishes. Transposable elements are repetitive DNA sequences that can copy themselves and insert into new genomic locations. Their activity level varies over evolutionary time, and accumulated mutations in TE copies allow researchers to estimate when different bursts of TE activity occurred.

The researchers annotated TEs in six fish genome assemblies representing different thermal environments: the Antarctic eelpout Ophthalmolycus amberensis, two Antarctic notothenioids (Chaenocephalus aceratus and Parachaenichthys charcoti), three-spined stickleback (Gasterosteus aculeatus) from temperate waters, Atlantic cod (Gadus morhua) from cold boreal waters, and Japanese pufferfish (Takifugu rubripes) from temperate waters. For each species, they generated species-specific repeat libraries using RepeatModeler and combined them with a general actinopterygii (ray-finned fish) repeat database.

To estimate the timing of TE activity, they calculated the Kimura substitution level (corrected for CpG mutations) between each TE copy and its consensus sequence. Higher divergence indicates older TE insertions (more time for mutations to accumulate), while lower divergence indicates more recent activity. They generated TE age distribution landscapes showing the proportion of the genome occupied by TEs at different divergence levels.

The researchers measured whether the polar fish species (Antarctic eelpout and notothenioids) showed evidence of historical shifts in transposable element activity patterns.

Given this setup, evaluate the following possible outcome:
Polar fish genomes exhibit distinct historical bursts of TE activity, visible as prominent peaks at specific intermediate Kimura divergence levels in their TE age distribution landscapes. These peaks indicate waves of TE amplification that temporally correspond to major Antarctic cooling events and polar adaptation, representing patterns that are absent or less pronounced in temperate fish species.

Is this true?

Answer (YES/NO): NO